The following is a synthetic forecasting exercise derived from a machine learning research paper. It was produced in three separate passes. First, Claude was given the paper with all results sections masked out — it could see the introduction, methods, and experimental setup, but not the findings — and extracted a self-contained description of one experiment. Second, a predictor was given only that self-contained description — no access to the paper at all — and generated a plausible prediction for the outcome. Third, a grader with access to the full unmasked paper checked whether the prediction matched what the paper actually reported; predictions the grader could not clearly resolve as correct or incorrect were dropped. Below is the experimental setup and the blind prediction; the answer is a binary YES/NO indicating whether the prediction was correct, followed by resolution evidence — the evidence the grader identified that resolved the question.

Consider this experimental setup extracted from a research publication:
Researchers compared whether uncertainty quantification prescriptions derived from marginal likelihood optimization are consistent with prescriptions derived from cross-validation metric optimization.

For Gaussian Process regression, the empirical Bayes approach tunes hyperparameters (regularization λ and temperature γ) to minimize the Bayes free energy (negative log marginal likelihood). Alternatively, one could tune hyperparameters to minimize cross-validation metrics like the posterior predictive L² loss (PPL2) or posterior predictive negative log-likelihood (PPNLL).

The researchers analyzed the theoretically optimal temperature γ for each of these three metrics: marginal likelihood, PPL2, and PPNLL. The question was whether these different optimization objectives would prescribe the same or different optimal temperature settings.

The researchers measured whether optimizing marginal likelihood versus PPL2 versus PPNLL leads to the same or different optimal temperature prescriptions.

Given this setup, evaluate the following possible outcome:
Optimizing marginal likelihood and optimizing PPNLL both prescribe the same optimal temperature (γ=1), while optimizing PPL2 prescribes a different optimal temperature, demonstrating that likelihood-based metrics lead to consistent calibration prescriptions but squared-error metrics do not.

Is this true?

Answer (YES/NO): NO